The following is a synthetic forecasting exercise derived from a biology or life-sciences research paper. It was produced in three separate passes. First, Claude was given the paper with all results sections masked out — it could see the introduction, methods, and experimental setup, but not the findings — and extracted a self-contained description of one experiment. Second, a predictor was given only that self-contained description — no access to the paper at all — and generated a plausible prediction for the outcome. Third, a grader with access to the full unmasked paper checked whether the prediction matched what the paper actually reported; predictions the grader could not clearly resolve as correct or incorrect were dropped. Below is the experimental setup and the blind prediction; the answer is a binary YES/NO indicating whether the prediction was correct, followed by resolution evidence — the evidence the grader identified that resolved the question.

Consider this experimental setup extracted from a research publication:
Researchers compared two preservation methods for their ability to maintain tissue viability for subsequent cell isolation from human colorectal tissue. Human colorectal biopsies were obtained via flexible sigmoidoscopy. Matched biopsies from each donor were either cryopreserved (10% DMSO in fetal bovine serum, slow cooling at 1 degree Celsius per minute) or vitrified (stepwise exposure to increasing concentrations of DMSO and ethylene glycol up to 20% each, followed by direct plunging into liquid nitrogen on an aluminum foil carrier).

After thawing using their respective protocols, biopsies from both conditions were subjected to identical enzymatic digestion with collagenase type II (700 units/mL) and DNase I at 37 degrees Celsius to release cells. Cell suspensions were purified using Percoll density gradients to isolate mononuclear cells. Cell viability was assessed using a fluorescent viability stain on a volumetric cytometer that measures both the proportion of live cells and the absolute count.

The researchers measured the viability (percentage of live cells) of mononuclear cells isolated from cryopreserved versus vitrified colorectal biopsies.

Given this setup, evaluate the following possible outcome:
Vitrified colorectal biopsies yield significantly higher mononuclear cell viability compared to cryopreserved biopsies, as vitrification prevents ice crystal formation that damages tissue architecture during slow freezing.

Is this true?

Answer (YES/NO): NO